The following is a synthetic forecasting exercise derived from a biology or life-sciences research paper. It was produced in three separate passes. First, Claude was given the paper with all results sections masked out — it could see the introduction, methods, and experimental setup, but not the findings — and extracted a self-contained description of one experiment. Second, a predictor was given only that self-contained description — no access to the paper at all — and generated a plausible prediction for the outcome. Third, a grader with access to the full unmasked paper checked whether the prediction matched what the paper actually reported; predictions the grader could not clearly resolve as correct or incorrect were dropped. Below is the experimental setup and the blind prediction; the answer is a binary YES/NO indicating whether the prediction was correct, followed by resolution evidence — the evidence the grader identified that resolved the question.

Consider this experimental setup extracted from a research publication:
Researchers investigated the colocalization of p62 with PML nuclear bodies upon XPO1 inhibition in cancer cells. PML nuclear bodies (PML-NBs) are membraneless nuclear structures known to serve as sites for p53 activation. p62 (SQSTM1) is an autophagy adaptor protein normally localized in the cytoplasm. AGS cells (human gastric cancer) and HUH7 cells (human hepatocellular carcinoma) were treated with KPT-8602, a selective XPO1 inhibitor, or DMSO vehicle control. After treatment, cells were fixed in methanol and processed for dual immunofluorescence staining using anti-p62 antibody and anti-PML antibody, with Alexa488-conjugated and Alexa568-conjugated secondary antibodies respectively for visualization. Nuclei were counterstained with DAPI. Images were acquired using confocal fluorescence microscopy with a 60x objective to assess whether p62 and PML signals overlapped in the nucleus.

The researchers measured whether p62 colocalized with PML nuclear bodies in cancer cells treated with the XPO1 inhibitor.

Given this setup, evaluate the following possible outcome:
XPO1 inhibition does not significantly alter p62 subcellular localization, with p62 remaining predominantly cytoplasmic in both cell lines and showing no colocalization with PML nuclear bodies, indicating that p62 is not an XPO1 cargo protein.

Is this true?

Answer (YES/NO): NO